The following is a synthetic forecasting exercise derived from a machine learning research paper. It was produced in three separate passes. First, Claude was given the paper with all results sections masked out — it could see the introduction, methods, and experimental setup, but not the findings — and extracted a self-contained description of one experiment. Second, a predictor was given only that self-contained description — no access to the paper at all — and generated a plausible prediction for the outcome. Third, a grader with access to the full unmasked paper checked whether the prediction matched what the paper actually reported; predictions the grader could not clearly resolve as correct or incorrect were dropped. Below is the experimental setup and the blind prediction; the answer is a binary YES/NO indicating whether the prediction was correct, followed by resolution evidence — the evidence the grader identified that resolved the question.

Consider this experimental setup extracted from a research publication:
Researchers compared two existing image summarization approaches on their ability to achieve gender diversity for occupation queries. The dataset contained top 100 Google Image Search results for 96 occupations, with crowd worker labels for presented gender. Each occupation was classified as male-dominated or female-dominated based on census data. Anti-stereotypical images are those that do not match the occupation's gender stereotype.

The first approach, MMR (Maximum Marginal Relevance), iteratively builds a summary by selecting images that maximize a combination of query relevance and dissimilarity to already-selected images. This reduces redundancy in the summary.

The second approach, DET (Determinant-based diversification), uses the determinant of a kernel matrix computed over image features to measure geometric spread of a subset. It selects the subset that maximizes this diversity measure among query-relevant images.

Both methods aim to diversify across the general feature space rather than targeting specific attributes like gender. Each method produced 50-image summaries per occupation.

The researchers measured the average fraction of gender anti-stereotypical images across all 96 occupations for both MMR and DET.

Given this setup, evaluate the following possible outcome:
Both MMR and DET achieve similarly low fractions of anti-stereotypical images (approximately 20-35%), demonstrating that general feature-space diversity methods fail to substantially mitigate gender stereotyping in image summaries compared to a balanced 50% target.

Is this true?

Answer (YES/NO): NO